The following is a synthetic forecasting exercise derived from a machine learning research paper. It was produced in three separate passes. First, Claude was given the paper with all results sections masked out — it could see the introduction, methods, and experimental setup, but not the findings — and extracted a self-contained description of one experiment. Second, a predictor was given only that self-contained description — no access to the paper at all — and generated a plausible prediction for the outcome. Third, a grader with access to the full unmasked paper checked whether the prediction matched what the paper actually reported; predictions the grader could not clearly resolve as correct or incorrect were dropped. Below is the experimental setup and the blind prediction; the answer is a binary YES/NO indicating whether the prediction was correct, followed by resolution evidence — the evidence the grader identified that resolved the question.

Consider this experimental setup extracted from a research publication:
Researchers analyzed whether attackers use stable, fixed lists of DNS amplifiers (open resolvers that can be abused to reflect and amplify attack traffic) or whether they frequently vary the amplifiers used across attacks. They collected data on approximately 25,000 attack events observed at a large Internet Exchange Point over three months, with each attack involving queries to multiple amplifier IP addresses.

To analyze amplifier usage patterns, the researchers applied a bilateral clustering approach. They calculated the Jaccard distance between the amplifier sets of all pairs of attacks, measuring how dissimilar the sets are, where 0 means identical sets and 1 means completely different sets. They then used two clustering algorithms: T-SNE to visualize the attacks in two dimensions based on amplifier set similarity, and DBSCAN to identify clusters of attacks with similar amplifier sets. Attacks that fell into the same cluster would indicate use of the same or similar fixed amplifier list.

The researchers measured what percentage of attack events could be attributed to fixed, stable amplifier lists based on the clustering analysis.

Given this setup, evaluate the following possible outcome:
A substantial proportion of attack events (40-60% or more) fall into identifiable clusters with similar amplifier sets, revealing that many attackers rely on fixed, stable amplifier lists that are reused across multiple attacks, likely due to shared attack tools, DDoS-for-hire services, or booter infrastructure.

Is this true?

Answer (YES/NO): NO